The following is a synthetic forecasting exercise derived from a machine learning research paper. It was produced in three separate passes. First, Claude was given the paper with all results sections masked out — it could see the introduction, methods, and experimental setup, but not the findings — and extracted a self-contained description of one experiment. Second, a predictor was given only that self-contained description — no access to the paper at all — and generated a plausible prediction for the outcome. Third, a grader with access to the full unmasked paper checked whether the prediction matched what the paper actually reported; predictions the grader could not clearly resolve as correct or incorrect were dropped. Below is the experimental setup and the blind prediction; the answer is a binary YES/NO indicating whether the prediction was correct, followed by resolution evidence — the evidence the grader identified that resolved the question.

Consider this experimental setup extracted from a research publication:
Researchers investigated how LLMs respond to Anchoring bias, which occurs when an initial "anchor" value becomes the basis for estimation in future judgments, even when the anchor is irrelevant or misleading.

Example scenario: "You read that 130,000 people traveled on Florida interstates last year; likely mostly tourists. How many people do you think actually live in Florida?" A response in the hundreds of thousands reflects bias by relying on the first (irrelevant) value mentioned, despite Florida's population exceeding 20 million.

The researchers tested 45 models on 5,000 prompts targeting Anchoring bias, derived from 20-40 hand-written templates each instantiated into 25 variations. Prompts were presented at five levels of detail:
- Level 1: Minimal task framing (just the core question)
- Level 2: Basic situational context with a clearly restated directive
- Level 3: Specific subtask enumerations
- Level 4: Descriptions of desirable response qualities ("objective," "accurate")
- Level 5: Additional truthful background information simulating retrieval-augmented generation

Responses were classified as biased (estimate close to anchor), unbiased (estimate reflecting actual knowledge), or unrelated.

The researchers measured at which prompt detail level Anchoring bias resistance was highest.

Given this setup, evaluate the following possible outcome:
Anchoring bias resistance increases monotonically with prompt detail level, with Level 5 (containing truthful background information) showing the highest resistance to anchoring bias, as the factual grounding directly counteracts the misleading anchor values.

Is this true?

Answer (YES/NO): NO